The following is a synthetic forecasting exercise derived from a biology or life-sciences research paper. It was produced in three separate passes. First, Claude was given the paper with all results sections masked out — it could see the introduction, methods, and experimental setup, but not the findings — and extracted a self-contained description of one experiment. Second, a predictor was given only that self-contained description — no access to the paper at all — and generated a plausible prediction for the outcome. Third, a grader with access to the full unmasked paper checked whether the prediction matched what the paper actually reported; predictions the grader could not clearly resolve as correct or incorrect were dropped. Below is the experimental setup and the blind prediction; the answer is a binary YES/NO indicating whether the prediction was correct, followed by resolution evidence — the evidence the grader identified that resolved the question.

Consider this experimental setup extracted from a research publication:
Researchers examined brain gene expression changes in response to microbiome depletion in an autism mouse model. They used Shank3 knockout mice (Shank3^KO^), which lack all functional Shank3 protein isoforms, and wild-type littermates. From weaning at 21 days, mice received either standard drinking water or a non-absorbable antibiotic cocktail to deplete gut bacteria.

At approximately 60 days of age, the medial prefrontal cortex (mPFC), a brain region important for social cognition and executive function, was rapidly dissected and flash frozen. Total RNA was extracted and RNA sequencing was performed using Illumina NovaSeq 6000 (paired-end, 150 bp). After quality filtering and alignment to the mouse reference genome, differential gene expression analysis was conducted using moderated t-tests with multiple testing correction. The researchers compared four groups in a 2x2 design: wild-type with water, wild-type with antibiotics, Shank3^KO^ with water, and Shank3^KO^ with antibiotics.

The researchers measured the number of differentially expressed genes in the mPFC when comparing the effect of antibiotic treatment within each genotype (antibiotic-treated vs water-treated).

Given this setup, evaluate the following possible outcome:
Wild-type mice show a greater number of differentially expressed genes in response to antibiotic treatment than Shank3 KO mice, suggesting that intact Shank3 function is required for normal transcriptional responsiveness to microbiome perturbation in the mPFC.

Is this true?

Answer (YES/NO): NO